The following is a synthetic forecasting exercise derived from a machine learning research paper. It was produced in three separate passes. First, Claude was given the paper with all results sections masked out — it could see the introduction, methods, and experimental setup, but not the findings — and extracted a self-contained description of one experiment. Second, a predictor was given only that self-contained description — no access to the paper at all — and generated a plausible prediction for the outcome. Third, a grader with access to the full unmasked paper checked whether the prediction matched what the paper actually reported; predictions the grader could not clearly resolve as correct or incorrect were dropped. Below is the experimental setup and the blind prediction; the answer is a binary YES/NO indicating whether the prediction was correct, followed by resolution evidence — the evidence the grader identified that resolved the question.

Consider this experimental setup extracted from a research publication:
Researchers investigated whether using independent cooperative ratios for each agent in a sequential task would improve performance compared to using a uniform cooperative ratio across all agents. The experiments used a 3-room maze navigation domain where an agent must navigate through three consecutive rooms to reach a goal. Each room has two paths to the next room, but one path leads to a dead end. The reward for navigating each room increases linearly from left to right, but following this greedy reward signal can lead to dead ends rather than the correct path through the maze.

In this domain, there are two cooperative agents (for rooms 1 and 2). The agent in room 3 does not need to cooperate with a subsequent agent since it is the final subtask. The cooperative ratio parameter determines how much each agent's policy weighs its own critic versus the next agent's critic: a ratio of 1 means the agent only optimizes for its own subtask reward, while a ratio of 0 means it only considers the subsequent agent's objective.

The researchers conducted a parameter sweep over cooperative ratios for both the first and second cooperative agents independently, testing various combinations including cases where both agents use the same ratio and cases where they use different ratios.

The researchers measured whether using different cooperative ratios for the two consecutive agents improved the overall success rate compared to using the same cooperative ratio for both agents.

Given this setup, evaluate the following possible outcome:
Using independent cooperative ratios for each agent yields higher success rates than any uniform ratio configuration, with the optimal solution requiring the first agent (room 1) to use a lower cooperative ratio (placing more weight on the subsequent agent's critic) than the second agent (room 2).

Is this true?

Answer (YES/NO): YES